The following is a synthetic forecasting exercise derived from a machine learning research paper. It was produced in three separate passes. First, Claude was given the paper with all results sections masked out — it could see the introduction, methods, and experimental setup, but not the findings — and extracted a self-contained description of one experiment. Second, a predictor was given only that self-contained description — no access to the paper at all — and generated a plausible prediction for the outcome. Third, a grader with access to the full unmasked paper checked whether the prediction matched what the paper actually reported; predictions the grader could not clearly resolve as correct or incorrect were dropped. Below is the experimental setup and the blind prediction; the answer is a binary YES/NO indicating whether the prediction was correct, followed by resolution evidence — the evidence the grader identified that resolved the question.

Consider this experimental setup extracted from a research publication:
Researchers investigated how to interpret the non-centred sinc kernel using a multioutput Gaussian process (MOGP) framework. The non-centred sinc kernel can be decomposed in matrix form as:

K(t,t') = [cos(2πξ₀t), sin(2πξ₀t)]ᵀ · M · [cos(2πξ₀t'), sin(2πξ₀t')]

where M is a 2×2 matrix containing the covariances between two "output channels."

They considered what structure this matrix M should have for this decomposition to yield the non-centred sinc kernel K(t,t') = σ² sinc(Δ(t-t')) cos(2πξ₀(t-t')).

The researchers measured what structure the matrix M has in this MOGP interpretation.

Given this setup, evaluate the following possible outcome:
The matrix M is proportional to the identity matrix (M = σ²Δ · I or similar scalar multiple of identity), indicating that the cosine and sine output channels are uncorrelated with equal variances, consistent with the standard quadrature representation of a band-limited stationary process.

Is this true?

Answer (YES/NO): YES